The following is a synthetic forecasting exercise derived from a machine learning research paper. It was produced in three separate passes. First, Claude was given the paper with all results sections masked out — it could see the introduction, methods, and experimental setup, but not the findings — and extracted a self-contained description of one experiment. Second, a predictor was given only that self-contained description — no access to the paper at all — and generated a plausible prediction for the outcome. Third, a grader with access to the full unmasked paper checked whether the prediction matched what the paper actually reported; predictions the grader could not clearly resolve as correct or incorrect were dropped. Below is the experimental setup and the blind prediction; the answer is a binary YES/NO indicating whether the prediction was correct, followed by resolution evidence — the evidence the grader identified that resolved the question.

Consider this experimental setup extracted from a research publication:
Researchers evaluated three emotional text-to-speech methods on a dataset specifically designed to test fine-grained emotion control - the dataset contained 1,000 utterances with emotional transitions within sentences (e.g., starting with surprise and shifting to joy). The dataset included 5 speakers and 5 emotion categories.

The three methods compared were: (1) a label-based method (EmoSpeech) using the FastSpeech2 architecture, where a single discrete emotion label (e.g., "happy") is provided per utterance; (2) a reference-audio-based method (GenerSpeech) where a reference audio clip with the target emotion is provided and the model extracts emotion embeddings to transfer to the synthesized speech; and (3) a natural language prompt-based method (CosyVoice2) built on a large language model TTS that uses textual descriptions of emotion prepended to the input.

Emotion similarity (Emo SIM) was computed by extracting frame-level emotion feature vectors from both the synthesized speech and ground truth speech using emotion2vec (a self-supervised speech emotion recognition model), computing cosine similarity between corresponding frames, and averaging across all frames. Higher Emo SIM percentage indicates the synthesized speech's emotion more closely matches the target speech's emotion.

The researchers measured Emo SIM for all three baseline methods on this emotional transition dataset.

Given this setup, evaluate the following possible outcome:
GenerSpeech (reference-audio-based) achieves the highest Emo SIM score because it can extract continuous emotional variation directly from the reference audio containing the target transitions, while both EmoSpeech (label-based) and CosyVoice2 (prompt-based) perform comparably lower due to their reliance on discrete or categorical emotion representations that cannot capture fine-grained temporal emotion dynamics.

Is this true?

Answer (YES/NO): NO